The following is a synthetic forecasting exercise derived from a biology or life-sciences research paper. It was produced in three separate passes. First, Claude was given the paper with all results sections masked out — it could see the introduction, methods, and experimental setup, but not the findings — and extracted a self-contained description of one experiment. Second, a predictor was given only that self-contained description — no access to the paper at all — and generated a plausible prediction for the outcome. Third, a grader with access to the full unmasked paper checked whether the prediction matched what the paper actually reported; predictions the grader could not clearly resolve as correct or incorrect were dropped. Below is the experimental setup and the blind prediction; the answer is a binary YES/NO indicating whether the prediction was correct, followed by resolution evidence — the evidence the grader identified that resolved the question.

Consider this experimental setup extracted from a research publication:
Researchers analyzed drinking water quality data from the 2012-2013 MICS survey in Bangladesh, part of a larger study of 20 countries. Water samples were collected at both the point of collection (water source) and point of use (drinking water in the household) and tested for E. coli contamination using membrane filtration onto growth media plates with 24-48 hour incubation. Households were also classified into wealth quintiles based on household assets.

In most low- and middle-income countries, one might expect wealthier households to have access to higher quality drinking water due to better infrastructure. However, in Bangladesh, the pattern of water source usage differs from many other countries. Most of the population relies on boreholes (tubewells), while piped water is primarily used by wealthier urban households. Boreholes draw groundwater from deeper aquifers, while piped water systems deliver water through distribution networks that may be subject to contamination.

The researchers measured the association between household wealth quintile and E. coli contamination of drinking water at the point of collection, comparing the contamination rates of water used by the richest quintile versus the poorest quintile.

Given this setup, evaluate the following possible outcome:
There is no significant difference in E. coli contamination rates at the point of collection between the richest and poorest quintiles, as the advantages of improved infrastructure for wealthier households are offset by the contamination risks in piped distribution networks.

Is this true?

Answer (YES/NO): NO